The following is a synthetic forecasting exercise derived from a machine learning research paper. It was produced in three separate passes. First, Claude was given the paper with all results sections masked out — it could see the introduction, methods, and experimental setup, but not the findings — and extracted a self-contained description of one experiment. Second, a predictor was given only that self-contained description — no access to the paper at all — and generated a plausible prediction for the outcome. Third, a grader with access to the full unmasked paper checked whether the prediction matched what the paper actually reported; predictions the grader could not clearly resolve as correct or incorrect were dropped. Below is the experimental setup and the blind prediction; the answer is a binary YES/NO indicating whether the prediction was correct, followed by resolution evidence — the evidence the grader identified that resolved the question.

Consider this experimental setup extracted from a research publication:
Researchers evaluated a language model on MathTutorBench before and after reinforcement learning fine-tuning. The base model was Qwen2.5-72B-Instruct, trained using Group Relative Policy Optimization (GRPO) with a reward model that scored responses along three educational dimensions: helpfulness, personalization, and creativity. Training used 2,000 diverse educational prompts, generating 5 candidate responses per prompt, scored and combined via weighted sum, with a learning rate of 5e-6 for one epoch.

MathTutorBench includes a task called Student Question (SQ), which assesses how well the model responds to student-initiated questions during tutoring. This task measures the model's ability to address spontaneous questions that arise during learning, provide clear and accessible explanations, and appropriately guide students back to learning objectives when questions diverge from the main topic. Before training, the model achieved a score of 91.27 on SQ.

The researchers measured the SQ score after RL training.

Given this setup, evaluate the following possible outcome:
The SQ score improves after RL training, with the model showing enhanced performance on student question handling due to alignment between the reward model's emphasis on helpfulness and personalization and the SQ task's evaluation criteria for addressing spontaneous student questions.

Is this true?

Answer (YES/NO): YES